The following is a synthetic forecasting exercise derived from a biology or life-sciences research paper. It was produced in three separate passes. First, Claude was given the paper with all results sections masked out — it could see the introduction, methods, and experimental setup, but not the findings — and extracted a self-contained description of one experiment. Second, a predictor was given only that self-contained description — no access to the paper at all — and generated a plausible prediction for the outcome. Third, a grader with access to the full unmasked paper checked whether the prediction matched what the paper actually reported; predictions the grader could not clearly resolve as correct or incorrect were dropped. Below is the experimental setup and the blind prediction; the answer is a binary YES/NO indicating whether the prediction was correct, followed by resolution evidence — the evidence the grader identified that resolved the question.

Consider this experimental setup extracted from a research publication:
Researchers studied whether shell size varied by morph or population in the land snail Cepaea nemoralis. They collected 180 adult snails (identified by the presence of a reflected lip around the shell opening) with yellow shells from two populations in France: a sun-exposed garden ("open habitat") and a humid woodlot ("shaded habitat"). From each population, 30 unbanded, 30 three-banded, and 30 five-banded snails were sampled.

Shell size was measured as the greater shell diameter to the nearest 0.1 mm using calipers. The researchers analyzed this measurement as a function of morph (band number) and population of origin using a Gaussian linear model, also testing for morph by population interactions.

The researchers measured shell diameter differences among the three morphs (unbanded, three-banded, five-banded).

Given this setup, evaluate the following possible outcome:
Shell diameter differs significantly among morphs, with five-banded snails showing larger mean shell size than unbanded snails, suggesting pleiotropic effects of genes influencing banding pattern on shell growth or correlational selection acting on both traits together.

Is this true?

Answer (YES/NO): NO